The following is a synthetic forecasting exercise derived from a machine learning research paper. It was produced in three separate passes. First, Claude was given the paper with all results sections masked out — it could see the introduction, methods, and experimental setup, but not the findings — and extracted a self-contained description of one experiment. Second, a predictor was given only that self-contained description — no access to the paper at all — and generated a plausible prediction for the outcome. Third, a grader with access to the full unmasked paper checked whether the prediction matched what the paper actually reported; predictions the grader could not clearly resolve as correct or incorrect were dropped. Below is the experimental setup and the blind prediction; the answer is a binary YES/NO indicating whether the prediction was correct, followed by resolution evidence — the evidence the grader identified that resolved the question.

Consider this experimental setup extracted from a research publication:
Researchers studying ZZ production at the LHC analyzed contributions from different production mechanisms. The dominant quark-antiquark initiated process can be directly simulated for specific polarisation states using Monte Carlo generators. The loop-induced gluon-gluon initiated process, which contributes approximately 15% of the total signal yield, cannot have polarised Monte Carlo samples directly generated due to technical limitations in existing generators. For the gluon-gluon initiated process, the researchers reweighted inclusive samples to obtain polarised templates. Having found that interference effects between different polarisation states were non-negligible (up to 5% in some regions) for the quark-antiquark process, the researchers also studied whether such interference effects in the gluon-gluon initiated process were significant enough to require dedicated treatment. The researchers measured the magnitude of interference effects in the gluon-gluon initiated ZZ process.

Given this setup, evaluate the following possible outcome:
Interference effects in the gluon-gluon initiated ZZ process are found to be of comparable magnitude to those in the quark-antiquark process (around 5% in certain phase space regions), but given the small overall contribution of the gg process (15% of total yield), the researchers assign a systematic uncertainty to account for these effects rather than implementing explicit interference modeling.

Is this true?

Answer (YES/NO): NO